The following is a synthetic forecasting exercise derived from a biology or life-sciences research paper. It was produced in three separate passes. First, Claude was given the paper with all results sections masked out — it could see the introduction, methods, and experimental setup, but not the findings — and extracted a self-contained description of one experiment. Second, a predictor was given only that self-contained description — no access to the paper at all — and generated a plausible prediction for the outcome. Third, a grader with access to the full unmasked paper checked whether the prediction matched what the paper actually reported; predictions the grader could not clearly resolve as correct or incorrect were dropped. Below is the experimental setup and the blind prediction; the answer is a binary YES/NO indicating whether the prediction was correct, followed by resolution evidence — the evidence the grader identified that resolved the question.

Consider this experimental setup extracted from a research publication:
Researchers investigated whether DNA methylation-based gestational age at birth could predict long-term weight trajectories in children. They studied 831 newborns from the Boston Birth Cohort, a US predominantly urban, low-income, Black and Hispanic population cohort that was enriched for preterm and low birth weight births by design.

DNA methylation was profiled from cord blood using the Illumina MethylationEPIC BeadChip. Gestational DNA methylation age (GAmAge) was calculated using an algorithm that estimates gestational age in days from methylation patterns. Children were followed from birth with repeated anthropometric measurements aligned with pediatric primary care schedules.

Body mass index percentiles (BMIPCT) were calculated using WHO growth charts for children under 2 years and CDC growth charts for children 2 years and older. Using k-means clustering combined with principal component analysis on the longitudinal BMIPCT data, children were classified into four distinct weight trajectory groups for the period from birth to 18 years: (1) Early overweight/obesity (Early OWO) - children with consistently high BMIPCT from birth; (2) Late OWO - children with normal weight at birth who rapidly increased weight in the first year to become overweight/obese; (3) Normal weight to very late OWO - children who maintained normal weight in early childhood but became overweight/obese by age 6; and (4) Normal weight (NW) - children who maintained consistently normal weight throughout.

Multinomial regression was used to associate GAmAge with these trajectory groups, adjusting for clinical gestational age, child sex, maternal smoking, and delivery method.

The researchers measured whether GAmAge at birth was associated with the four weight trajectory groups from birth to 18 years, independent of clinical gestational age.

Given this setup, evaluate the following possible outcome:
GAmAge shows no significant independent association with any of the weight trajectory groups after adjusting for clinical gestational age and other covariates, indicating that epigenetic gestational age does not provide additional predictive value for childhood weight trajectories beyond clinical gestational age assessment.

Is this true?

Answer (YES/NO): NO